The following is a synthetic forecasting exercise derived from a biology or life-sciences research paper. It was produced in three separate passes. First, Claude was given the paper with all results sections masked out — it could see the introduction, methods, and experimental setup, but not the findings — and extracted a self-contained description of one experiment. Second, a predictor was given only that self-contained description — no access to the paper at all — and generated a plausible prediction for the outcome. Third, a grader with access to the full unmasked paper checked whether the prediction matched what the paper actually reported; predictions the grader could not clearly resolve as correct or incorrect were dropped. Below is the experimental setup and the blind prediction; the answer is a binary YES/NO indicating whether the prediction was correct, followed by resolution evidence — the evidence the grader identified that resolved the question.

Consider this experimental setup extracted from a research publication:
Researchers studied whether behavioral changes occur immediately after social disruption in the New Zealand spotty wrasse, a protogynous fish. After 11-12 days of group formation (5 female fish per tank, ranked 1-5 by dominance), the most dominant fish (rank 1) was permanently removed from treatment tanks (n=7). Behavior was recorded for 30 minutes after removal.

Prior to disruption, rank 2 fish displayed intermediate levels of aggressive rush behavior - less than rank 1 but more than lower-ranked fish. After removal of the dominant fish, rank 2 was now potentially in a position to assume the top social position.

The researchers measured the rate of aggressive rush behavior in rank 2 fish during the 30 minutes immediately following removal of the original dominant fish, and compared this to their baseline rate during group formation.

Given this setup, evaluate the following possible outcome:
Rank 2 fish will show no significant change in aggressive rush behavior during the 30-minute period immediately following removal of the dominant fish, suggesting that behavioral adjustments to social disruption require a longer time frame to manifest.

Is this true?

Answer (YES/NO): NO